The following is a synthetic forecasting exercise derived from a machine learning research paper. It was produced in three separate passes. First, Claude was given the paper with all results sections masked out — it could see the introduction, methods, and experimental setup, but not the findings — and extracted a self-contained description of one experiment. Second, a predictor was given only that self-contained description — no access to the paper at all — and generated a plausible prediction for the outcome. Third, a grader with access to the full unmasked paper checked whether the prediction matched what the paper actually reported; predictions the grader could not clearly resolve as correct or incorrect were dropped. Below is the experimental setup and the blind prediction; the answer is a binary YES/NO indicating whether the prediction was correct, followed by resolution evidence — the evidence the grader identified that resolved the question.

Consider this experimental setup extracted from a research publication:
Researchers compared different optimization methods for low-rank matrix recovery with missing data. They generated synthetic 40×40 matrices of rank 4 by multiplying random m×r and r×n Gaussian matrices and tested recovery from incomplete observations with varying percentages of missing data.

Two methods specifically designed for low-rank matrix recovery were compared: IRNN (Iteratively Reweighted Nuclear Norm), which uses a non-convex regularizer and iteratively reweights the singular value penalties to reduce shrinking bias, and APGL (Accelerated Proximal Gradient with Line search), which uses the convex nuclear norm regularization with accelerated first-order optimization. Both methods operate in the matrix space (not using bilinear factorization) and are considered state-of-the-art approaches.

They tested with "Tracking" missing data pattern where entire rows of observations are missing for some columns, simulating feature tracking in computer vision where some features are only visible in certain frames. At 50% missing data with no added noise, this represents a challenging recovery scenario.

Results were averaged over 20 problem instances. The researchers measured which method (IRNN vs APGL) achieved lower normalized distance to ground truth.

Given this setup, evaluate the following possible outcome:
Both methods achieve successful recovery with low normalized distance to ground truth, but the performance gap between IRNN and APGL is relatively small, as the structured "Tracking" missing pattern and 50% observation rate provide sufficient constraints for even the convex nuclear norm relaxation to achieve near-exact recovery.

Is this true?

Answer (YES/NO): NO